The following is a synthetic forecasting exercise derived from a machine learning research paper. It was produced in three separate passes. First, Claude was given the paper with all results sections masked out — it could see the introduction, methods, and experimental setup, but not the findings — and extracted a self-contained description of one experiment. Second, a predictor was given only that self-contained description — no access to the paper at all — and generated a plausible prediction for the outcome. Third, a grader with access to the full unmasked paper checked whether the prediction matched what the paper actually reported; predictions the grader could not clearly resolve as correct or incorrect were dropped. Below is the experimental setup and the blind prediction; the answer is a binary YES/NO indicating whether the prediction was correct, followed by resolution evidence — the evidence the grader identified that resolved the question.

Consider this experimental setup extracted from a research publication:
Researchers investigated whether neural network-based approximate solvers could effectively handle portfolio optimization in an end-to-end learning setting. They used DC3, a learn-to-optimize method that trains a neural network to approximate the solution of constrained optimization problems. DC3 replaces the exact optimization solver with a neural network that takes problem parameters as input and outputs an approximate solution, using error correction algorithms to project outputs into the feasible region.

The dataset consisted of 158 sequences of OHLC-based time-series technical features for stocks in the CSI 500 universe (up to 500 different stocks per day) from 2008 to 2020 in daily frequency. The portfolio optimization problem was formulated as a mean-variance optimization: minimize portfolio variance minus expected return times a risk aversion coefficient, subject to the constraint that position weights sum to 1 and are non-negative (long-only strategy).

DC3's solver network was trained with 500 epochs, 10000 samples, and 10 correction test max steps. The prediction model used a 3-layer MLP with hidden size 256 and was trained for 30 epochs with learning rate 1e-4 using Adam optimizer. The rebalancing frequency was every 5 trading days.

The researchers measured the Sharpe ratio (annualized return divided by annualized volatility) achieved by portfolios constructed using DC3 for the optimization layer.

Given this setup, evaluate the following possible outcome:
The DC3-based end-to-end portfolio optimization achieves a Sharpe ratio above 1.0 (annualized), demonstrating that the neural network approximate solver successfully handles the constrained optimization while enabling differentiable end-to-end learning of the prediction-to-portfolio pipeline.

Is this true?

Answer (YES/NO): NO